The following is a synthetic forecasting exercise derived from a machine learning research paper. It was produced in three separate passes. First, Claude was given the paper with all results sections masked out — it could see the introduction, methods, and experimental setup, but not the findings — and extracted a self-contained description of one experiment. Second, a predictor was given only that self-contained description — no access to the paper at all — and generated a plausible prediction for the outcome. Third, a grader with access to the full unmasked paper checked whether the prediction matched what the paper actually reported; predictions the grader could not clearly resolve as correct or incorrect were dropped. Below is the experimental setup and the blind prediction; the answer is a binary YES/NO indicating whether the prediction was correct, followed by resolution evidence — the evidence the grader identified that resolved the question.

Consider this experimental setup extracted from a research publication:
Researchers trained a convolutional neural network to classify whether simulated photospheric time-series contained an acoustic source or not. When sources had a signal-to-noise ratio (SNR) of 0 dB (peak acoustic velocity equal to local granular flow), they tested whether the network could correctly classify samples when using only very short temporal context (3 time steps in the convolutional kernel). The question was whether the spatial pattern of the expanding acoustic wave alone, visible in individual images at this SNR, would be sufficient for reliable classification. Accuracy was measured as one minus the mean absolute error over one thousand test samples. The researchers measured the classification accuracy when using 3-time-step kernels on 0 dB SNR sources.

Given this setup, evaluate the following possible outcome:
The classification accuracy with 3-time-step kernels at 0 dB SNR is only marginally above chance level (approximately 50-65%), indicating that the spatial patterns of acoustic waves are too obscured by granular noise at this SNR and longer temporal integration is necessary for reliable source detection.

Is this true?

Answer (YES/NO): NO